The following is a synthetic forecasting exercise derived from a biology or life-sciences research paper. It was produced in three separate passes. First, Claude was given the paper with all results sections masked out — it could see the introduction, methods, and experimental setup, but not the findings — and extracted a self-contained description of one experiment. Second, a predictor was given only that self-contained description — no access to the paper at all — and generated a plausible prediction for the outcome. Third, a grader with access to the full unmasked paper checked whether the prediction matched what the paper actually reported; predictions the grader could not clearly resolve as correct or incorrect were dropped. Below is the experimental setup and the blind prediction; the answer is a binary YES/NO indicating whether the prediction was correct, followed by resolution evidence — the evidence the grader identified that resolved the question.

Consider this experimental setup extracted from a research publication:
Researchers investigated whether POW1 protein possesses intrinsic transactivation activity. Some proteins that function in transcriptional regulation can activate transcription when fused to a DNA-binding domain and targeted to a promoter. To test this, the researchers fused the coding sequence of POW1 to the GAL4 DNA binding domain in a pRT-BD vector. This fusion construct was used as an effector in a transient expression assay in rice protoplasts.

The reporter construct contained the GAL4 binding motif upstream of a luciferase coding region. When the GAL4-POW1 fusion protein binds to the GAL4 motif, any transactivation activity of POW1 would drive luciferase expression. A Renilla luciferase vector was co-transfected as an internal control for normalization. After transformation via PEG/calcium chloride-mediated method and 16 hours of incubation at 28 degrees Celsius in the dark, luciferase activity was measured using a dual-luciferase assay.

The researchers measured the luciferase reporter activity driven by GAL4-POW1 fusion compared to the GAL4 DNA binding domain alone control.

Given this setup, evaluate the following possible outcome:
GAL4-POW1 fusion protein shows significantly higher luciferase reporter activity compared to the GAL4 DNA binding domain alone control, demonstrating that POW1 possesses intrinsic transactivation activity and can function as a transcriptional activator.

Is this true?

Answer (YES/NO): NO